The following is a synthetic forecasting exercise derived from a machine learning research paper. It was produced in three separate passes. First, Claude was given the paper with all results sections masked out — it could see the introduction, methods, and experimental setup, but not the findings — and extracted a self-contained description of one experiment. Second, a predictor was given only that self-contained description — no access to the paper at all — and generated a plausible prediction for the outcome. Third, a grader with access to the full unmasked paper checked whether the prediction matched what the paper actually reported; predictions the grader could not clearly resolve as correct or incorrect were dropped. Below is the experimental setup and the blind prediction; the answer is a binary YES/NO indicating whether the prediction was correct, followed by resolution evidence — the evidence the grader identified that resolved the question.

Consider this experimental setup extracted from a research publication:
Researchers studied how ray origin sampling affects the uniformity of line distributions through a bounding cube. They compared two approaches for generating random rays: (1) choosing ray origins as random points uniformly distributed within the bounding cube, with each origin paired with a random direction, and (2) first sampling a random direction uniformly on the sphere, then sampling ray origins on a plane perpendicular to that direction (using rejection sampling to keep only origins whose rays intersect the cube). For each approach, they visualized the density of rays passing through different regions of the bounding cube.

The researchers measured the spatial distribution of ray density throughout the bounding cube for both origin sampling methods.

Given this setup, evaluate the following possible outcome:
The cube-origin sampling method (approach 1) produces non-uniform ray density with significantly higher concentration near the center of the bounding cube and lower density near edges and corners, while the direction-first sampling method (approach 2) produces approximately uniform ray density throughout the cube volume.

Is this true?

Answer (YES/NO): YES